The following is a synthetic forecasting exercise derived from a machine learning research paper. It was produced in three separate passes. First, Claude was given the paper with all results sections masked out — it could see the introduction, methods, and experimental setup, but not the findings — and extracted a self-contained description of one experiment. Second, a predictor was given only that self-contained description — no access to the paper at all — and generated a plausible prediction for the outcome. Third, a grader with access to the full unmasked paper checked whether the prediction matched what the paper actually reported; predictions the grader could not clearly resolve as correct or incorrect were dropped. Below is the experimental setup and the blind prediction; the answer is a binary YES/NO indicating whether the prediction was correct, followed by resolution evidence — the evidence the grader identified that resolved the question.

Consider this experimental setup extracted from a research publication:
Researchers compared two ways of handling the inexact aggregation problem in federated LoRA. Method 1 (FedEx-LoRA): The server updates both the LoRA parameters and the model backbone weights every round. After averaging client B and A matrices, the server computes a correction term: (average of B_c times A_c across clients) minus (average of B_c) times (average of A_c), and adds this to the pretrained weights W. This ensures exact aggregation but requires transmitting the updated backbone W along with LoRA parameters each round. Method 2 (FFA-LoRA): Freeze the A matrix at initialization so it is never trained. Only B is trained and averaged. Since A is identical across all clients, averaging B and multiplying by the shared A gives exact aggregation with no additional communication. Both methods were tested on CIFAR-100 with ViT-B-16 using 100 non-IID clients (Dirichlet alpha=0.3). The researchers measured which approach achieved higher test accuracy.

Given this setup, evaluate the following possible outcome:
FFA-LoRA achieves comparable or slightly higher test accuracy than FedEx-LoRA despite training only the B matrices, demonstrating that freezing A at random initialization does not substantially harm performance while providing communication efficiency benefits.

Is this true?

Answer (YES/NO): NO